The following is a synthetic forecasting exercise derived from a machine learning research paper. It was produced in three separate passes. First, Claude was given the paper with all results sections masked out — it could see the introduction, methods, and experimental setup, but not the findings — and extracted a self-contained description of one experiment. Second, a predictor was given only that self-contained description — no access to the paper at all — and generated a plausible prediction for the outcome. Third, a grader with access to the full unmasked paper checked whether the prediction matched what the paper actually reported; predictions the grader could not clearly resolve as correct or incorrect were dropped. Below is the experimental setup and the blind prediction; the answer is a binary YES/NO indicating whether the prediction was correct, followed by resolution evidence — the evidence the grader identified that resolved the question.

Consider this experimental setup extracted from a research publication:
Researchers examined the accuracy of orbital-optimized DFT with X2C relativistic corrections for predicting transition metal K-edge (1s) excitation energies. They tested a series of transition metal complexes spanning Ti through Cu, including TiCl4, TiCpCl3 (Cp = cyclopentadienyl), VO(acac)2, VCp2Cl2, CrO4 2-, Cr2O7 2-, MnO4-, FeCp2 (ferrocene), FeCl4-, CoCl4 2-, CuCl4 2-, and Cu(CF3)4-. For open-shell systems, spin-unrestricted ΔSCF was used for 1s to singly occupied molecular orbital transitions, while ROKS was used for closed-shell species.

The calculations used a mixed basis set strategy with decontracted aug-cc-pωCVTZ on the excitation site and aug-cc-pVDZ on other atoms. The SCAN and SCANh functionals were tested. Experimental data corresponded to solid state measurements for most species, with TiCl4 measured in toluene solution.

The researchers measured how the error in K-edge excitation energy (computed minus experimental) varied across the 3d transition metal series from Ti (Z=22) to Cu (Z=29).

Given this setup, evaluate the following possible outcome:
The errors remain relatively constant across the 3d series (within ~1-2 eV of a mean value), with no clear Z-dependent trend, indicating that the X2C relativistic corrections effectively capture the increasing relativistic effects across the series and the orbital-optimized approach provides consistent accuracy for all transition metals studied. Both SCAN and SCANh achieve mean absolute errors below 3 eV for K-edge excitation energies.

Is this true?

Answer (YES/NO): NO